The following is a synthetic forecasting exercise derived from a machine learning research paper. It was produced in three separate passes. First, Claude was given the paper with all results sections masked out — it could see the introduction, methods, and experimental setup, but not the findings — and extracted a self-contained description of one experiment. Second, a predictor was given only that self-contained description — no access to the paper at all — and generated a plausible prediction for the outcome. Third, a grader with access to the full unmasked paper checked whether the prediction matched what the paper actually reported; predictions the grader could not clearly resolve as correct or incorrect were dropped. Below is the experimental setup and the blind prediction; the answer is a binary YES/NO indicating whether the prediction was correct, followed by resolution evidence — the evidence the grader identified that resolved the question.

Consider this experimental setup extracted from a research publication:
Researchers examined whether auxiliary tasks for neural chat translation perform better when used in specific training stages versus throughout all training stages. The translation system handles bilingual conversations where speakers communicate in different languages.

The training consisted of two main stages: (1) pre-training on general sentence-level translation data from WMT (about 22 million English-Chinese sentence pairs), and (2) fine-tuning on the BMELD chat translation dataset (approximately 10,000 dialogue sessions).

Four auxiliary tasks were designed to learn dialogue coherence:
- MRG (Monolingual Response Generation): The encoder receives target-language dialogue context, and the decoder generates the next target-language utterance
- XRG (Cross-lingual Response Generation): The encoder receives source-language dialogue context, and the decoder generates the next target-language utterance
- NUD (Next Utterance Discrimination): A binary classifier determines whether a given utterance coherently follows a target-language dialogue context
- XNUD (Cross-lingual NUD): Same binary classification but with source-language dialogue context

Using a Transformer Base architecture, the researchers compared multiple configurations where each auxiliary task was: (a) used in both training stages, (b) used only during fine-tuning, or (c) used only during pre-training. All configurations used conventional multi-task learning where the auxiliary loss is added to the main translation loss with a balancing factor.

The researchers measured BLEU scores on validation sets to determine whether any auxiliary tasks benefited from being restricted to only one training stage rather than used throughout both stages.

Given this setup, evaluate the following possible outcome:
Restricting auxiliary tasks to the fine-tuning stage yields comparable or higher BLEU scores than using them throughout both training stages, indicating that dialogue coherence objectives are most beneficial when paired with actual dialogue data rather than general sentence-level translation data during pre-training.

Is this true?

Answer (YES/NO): NO